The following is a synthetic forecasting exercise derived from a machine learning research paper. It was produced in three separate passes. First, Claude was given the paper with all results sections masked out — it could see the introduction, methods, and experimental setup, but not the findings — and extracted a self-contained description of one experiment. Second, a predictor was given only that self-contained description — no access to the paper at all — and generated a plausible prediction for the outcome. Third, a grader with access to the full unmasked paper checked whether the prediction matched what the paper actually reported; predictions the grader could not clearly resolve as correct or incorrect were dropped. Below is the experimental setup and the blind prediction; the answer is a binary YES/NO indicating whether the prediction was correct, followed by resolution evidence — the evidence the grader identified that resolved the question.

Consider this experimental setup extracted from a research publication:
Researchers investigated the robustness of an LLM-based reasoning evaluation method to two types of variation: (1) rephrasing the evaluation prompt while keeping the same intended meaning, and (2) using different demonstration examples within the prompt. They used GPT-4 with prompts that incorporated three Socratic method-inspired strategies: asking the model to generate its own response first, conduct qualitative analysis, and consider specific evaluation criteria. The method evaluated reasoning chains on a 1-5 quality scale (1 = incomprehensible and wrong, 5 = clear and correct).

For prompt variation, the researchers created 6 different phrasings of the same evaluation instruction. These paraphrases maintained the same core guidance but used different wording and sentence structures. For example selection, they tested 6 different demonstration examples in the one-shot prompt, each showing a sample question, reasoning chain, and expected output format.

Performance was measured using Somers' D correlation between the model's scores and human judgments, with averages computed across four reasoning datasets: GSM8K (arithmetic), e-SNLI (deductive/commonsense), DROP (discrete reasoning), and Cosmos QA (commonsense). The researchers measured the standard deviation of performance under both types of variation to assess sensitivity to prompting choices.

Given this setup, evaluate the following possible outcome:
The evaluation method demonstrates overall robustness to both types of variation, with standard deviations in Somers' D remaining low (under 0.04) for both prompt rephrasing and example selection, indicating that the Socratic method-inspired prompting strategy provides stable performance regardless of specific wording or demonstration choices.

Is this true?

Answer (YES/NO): NO